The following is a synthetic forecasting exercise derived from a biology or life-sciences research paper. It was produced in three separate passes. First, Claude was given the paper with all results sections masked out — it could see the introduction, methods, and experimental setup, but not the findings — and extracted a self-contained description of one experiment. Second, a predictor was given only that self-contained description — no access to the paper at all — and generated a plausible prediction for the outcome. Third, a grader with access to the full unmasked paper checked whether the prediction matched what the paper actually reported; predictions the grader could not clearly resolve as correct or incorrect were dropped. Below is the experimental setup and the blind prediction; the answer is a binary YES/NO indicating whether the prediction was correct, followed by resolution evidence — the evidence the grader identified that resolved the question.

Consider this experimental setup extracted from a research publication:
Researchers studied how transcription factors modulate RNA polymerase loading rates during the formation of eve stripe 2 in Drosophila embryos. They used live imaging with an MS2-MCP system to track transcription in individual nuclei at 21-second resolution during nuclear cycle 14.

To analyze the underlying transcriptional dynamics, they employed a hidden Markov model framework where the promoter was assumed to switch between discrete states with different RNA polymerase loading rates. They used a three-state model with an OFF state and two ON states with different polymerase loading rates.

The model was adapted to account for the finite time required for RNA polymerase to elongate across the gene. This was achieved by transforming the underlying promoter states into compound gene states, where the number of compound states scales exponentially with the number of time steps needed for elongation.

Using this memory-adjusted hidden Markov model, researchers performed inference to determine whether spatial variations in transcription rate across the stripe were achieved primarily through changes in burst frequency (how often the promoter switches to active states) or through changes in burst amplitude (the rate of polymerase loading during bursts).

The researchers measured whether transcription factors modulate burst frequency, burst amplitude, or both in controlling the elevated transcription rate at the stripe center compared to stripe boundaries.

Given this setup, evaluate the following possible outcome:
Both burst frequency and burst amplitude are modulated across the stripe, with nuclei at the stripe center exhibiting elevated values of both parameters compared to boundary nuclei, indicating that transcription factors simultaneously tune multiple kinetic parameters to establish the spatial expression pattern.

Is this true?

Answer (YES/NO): NO